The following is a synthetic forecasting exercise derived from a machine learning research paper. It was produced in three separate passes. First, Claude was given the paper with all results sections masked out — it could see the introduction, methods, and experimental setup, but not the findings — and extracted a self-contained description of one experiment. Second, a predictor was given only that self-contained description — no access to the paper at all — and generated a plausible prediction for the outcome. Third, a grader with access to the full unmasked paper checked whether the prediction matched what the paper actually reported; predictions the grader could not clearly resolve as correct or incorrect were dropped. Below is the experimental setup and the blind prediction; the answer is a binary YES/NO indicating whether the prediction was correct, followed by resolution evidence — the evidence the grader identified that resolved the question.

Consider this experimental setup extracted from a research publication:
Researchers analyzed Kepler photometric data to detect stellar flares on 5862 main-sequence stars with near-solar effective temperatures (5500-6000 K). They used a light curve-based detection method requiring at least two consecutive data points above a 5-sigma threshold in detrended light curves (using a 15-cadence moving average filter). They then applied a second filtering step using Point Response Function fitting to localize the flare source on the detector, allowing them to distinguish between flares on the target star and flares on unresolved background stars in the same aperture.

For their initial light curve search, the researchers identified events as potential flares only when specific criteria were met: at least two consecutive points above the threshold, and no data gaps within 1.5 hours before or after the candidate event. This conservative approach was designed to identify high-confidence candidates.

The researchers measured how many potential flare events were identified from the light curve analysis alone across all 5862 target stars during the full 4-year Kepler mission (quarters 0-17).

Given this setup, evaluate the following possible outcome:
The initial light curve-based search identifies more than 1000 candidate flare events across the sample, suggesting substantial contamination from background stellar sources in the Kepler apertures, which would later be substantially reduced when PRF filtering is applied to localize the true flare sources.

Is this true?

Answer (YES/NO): YES